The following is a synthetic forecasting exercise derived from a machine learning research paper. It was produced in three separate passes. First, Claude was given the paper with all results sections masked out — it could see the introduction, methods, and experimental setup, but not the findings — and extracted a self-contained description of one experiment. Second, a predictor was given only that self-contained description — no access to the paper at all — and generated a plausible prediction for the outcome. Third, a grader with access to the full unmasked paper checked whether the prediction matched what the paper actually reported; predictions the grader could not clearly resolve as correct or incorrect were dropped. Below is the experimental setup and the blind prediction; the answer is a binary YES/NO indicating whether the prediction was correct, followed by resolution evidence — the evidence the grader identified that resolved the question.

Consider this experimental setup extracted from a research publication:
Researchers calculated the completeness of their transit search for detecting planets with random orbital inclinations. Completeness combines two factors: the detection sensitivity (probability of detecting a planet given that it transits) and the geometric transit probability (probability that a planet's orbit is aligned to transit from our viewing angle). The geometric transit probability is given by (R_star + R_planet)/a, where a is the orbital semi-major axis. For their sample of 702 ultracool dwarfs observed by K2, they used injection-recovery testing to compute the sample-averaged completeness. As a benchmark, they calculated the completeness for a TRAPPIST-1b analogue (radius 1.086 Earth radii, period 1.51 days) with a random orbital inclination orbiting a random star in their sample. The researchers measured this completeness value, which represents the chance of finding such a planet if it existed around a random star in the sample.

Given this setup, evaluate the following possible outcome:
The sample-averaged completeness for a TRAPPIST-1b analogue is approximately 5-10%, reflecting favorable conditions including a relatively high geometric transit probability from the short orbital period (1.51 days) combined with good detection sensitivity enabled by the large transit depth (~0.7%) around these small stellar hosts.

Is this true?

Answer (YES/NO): NO